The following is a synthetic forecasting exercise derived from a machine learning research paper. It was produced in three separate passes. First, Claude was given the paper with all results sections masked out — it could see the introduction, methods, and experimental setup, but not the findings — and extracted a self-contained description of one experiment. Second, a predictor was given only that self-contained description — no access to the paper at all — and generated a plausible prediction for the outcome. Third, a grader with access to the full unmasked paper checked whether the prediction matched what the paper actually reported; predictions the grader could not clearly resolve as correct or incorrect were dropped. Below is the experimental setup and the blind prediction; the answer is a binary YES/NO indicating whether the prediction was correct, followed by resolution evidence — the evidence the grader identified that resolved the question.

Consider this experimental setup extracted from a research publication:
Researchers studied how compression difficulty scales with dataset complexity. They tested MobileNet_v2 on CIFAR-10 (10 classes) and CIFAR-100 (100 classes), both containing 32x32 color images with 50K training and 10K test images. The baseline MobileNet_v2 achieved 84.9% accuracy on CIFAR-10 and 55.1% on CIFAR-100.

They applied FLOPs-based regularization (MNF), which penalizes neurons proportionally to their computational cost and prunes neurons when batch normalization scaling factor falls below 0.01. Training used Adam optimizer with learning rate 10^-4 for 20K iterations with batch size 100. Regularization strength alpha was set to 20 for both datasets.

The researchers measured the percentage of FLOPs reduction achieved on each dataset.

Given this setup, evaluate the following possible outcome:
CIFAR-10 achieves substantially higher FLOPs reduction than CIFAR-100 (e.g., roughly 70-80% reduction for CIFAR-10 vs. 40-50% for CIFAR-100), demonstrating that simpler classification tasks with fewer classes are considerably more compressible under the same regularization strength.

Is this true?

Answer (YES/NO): NO